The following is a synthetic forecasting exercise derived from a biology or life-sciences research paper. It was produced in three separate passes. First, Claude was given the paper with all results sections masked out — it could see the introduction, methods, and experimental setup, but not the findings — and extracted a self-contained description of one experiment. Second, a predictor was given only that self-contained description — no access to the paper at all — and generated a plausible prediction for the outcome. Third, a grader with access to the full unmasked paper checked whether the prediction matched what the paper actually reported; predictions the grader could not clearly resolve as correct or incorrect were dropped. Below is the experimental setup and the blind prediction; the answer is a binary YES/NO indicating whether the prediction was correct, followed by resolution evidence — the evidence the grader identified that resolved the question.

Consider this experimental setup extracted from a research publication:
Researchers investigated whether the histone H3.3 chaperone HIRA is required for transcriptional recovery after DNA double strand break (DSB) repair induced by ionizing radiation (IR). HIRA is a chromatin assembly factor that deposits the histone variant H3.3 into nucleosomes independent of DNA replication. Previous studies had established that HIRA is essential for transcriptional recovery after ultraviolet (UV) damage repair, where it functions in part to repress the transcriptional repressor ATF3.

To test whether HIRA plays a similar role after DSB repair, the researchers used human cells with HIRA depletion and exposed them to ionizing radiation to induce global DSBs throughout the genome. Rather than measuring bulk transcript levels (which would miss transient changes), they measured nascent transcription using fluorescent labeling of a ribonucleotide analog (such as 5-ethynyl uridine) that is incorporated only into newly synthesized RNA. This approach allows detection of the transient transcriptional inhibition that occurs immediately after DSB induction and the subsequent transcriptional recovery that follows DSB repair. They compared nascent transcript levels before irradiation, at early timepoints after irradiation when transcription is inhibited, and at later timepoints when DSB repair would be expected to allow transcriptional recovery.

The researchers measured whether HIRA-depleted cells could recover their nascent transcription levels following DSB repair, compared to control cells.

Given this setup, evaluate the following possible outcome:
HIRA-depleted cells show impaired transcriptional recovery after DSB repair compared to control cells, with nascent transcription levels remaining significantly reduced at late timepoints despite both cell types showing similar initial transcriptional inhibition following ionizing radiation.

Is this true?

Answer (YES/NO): NO